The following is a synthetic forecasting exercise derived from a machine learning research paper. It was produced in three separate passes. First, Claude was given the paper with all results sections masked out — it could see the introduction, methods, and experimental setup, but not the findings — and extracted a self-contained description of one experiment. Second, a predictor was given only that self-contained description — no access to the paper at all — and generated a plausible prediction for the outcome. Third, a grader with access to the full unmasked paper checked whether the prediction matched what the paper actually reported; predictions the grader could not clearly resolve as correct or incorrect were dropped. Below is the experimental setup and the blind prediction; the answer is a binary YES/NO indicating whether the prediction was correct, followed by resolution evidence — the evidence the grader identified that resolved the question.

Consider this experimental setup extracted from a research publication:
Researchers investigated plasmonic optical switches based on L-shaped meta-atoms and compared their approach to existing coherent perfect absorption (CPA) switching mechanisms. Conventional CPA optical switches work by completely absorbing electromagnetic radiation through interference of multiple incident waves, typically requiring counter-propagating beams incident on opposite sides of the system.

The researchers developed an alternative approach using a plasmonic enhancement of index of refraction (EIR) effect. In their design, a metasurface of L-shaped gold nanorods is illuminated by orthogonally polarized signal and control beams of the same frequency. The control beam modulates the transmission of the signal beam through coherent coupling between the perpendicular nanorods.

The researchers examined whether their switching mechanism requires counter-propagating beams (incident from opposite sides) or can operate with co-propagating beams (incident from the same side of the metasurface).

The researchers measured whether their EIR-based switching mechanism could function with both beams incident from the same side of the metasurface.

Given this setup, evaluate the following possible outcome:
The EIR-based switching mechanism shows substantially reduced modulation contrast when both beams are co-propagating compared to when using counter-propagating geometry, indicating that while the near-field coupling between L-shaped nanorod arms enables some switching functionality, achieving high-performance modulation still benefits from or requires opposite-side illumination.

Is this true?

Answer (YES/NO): NO